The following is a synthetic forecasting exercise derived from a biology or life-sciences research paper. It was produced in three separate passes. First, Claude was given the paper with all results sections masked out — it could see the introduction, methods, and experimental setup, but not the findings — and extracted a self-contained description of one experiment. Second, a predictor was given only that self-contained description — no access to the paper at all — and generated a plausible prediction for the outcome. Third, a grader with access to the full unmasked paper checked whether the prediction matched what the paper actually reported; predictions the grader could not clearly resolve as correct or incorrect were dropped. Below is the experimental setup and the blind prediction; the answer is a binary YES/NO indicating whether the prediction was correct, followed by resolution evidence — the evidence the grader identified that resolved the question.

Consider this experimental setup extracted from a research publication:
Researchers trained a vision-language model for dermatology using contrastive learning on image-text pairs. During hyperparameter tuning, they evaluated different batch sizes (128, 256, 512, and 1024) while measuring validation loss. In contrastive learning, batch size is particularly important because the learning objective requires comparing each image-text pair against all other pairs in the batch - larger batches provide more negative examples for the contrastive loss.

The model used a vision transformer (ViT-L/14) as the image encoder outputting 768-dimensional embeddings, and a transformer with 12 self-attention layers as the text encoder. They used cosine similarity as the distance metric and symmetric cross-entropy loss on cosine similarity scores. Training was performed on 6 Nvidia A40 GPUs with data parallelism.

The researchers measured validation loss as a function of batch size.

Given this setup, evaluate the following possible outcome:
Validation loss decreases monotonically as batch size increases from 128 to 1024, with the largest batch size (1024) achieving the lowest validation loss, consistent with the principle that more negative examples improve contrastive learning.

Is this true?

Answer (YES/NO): NO